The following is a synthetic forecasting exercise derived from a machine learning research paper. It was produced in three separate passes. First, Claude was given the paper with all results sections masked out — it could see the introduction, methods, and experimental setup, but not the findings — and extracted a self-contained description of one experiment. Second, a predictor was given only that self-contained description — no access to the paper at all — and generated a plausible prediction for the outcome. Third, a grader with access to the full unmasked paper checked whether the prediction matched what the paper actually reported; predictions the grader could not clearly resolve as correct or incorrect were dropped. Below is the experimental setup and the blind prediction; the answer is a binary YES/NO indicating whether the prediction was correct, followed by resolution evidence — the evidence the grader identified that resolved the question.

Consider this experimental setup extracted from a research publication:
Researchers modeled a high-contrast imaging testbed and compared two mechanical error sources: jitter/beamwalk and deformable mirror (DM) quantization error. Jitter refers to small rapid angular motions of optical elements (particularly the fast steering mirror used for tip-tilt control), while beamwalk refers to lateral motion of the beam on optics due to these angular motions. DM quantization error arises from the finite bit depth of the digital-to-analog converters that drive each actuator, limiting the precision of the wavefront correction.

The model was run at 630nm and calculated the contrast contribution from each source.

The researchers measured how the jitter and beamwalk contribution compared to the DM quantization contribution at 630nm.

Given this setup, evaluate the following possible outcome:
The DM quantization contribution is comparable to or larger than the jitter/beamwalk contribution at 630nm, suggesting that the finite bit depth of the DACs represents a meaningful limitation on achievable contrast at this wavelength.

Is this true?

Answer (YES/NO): NO